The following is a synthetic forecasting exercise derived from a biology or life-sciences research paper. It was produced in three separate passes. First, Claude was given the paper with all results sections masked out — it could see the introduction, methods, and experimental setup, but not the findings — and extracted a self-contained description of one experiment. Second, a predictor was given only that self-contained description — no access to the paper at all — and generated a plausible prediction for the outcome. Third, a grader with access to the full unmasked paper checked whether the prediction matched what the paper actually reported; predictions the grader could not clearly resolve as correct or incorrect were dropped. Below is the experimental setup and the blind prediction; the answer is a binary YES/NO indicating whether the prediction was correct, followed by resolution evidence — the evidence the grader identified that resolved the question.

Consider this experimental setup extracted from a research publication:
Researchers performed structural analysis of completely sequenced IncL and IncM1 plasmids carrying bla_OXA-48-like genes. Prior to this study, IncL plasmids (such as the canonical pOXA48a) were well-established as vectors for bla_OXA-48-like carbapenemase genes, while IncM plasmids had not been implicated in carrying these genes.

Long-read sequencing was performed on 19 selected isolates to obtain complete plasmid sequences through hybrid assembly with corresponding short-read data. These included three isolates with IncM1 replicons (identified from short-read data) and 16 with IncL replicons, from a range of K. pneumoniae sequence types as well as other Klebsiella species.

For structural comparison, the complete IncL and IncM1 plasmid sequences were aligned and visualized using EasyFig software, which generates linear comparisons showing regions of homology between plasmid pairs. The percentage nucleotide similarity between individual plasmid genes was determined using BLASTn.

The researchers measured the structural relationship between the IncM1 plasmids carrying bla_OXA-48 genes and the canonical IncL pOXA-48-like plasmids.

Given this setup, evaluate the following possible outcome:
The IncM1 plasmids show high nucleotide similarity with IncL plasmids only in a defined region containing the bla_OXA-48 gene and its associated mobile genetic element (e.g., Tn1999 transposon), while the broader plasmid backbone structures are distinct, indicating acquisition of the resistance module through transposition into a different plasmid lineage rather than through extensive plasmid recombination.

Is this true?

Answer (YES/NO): NO